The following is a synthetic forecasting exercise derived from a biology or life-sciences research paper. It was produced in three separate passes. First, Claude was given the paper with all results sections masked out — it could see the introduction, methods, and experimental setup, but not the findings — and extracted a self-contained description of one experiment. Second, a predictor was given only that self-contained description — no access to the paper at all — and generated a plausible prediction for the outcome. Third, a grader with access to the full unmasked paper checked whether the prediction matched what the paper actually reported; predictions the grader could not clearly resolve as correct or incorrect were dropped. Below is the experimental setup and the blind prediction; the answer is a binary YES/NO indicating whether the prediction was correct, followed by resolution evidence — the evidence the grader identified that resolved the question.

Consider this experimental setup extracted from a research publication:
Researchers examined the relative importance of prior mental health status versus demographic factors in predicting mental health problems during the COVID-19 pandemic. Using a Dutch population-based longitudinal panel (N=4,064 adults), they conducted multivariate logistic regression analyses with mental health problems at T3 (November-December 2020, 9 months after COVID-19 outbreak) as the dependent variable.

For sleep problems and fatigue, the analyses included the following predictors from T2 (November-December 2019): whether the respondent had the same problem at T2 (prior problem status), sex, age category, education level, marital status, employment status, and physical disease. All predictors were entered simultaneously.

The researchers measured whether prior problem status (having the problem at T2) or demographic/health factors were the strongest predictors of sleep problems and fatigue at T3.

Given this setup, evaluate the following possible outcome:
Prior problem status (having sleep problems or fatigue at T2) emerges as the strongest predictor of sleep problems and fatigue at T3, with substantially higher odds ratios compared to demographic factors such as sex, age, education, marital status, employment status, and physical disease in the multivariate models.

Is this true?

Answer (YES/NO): YES